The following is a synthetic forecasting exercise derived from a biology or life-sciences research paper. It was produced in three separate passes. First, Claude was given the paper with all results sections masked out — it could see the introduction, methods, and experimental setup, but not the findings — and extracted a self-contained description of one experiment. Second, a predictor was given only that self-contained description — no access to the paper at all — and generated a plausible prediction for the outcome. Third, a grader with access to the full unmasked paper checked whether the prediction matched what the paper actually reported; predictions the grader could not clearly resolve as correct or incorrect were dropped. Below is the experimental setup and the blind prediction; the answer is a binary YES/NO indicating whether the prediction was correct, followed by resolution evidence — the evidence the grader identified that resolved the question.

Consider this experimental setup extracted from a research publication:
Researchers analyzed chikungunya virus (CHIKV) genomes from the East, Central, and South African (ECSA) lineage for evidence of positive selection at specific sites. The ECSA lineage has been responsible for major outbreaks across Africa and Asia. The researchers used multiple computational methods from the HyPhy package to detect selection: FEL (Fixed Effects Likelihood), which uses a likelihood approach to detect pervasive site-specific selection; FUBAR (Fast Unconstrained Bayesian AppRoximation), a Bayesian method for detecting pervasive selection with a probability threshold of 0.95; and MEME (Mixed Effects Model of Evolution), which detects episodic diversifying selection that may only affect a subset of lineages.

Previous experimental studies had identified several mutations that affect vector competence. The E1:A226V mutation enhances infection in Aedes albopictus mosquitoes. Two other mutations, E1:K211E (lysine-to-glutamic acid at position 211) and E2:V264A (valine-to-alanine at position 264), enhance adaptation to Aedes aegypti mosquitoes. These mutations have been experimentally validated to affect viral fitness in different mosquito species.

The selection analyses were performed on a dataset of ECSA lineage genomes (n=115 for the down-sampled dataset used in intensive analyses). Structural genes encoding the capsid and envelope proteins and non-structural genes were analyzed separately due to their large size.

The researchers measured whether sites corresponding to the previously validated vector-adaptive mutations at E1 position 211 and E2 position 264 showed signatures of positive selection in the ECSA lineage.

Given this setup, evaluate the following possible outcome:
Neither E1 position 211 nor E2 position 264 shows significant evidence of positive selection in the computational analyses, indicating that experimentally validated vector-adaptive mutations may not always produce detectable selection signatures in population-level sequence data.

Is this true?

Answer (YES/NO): NO